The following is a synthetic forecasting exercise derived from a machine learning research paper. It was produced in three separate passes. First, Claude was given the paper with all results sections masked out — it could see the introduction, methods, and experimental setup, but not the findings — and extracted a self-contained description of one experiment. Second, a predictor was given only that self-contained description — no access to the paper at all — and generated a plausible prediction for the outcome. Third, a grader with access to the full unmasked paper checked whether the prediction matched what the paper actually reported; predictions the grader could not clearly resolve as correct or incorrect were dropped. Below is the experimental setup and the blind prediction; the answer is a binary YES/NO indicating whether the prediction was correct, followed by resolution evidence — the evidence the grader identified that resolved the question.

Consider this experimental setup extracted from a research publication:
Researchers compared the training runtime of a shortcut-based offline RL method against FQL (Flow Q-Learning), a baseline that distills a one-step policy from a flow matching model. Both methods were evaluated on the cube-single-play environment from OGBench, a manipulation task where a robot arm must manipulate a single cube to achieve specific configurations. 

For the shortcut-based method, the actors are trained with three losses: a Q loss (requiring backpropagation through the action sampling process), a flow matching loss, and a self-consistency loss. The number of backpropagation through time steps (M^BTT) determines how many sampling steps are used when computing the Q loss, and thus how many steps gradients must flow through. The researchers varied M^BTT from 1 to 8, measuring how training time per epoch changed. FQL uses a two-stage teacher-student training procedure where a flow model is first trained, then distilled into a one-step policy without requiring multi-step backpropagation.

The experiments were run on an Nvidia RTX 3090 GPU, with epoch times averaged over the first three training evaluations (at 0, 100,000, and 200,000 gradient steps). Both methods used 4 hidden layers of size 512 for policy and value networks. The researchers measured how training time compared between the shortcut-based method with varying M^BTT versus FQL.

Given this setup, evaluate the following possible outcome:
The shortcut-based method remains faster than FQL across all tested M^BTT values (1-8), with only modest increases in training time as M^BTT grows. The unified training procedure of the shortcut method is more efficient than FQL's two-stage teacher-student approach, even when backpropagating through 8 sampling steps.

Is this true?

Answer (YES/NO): NO